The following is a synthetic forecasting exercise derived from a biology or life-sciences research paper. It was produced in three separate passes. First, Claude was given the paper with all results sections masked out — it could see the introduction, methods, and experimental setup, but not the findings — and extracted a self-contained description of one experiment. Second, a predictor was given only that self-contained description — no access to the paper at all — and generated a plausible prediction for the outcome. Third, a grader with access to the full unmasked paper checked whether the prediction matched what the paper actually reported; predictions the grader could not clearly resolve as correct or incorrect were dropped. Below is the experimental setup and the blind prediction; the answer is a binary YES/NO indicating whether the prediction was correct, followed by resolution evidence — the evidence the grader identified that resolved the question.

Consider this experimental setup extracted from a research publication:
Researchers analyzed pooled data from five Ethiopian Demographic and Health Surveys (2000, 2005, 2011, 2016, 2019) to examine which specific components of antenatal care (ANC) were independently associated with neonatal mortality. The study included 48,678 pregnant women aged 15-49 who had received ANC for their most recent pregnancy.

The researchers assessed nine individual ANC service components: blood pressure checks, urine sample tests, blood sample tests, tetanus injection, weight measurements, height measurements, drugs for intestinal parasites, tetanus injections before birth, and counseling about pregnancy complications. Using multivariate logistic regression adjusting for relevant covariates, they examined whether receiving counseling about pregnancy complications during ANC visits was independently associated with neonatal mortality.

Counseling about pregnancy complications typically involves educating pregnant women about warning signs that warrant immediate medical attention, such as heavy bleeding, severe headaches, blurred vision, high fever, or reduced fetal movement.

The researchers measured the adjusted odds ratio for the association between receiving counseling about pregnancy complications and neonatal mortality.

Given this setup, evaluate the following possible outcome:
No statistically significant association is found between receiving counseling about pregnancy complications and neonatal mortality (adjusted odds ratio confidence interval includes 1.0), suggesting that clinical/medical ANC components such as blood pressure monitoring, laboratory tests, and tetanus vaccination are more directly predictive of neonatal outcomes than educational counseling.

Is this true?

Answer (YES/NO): NO